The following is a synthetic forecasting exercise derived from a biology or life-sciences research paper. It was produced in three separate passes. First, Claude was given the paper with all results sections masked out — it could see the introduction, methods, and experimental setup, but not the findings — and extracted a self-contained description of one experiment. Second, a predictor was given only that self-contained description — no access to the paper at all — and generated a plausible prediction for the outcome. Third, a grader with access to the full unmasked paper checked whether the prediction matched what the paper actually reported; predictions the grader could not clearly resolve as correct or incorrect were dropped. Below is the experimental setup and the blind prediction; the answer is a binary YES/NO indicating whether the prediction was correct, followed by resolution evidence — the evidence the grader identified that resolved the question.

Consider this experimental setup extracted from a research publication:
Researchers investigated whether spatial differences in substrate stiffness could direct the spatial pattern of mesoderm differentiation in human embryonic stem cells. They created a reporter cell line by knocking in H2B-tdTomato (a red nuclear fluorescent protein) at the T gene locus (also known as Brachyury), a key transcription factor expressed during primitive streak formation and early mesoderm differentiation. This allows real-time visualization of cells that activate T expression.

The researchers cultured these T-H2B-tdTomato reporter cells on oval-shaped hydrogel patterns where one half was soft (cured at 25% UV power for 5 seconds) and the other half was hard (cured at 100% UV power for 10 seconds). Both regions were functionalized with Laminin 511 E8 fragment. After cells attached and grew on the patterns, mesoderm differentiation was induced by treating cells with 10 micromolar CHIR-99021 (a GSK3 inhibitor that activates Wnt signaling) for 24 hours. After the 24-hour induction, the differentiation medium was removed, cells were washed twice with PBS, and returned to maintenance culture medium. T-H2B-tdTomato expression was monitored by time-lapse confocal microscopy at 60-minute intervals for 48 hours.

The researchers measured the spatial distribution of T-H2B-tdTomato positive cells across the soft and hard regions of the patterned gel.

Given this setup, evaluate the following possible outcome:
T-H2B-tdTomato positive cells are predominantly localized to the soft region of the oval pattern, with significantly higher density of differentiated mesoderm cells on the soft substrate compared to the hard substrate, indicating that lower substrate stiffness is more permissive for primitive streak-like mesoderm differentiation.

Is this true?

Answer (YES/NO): NO